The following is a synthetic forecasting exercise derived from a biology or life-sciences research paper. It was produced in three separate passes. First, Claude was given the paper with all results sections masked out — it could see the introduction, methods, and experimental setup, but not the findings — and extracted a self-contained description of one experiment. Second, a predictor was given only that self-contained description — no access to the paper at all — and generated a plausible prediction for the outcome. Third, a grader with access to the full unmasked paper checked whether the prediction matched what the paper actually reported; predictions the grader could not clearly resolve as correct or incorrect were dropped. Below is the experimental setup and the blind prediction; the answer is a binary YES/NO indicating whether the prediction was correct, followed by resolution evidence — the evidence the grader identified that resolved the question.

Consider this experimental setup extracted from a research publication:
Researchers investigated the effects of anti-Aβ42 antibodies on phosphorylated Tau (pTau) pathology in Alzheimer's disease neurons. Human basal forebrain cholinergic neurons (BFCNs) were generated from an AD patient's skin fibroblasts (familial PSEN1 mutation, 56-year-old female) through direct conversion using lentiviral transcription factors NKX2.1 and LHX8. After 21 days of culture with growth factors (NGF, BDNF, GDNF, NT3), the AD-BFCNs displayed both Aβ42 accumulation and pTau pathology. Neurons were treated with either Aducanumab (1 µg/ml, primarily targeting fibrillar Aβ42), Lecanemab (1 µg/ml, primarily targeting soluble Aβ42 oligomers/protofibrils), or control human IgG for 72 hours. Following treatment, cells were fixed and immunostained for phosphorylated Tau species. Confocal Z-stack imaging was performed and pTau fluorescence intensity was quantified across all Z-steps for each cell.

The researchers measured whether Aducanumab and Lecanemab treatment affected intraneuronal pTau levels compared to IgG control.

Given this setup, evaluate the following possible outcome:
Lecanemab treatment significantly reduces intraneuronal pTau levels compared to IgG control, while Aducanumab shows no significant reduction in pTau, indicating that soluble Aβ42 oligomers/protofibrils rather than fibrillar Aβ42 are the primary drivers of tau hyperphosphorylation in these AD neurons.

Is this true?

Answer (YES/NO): YES